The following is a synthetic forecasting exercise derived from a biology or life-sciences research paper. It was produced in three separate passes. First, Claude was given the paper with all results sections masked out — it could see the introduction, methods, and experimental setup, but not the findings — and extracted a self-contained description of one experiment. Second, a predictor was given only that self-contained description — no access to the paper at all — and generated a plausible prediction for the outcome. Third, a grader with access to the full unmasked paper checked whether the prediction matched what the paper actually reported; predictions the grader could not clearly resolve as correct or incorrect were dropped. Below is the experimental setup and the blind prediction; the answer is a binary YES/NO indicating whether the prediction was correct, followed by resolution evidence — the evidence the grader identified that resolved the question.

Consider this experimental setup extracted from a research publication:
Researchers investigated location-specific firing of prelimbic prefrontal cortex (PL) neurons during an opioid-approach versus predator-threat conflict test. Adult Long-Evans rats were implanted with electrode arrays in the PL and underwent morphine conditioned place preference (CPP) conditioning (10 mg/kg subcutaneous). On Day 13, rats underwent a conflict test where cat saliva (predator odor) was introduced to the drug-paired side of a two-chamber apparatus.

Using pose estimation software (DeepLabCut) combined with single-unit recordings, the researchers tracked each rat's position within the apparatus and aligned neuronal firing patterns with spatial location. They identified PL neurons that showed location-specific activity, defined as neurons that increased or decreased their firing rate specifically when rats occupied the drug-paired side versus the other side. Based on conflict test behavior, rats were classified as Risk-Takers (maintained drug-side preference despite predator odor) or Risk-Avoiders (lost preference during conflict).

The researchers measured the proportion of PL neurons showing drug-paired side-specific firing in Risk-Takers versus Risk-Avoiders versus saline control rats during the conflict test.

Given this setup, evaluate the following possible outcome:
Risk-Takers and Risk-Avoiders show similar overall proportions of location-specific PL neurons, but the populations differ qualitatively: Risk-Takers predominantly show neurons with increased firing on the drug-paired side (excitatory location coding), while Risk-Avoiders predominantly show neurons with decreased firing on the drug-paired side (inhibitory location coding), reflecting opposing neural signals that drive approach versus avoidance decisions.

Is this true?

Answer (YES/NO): NO